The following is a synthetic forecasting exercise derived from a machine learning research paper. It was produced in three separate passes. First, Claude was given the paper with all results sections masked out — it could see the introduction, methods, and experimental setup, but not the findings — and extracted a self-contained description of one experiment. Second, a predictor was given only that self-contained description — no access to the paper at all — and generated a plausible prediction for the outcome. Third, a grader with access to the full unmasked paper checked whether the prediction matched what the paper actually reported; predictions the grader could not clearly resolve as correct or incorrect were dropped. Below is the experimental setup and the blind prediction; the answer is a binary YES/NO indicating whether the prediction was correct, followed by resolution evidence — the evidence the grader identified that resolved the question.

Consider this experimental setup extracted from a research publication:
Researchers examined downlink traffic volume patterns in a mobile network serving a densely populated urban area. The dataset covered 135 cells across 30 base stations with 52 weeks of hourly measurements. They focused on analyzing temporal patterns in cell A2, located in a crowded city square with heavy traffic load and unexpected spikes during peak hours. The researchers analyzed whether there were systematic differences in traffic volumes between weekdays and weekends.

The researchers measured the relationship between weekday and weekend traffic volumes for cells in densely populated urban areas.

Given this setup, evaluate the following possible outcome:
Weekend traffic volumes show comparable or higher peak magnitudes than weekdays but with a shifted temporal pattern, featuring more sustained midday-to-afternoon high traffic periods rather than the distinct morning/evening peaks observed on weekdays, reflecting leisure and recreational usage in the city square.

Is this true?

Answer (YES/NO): NO